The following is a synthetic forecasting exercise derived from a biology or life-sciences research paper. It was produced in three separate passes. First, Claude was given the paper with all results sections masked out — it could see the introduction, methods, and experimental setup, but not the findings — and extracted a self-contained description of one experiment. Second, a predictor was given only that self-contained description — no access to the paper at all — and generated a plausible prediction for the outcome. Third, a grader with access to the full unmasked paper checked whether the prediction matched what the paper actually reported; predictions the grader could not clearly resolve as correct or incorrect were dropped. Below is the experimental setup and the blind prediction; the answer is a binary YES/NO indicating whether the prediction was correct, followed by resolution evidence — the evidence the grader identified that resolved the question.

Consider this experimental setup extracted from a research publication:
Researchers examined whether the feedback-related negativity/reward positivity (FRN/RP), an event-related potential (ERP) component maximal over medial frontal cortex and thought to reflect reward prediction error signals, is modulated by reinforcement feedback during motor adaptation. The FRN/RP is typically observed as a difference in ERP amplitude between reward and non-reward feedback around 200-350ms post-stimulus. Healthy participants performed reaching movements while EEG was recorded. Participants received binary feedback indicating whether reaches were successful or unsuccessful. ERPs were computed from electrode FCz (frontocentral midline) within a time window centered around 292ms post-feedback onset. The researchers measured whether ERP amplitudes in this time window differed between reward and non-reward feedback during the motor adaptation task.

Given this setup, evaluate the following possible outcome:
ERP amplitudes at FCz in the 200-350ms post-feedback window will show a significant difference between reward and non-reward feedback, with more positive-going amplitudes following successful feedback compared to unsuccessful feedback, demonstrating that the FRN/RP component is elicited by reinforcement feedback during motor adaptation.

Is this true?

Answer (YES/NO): YES